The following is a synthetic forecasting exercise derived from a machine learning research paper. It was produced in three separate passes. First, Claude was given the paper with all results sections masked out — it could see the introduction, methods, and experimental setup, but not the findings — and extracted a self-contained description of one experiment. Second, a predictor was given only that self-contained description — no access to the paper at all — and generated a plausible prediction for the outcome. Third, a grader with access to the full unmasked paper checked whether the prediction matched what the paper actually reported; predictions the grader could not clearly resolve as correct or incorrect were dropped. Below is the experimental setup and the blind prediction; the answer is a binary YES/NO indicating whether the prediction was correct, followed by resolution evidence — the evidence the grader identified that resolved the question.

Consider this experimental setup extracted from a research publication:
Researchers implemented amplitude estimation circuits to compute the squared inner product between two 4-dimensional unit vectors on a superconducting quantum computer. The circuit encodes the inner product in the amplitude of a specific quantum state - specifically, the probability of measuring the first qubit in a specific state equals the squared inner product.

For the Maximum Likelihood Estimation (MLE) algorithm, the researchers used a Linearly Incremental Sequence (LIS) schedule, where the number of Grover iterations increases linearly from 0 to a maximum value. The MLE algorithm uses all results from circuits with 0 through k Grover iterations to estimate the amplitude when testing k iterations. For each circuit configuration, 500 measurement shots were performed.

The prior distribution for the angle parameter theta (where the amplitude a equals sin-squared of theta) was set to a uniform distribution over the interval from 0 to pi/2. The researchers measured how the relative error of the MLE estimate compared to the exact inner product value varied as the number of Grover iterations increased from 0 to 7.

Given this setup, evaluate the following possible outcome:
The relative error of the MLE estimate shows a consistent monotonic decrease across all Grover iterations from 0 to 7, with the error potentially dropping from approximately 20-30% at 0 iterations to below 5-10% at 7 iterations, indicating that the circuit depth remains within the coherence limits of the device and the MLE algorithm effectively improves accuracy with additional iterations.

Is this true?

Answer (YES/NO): NO